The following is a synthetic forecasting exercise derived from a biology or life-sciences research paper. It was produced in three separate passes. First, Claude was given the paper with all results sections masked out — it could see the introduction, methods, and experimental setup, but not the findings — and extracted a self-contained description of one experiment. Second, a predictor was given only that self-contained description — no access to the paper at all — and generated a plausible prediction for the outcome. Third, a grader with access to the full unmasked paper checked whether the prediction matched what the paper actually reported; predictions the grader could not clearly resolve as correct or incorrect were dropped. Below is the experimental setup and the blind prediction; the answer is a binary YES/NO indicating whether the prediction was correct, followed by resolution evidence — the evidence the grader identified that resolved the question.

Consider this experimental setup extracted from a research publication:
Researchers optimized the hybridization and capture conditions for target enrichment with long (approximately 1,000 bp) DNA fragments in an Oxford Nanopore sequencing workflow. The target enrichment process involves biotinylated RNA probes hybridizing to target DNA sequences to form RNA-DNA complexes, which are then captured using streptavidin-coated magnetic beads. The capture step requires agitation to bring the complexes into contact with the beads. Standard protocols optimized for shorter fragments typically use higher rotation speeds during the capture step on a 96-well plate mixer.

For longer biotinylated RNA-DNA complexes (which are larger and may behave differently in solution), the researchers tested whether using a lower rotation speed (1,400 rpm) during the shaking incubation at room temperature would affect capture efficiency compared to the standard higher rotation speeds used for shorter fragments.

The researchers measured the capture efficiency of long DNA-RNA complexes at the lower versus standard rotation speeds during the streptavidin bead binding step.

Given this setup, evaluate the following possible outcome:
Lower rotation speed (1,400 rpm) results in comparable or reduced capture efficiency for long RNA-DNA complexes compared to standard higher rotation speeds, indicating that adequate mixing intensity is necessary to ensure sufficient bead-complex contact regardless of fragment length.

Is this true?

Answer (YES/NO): NO